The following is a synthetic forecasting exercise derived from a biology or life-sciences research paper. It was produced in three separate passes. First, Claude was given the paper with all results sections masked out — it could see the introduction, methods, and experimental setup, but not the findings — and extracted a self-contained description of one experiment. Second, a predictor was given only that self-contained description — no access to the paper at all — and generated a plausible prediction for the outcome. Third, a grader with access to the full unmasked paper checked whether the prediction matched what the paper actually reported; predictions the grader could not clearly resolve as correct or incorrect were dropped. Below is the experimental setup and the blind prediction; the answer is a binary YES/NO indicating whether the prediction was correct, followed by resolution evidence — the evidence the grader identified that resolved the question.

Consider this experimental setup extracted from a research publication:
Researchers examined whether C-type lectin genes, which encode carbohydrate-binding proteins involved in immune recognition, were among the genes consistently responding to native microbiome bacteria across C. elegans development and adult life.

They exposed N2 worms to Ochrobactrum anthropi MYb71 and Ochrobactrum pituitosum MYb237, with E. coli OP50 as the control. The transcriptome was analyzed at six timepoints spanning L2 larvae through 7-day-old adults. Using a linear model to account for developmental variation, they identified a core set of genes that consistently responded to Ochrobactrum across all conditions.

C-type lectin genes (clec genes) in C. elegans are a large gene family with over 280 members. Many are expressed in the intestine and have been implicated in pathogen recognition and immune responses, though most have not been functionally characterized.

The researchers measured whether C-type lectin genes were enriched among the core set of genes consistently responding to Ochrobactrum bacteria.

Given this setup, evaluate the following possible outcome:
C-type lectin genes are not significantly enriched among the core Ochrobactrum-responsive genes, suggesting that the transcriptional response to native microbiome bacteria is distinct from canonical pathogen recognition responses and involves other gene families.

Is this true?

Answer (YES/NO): NO